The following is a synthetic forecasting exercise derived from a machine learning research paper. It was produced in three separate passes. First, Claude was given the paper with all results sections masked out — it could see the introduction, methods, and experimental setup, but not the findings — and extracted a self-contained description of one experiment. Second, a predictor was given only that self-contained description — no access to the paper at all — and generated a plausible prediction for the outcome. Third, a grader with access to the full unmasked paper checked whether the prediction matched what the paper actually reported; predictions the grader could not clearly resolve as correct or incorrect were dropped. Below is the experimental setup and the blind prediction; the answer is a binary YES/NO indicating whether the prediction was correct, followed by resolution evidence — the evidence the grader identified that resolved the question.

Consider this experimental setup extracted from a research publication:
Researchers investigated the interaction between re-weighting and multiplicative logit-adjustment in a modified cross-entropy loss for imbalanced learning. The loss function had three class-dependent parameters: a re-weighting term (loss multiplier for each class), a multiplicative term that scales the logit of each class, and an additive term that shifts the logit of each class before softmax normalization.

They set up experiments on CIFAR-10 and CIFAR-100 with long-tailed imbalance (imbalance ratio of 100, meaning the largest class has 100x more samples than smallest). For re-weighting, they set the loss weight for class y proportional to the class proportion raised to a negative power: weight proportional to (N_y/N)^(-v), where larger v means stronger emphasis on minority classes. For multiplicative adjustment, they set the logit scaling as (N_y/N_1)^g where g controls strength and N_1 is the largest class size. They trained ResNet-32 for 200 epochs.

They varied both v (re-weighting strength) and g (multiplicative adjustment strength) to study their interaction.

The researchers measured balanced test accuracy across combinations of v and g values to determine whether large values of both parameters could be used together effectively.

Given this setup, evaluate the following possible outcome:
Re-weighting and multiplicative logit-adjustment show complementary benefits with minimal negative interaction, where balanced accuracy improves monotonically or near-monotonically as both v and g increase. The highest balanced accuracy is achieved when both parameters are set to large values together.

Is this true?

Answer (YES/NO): NO